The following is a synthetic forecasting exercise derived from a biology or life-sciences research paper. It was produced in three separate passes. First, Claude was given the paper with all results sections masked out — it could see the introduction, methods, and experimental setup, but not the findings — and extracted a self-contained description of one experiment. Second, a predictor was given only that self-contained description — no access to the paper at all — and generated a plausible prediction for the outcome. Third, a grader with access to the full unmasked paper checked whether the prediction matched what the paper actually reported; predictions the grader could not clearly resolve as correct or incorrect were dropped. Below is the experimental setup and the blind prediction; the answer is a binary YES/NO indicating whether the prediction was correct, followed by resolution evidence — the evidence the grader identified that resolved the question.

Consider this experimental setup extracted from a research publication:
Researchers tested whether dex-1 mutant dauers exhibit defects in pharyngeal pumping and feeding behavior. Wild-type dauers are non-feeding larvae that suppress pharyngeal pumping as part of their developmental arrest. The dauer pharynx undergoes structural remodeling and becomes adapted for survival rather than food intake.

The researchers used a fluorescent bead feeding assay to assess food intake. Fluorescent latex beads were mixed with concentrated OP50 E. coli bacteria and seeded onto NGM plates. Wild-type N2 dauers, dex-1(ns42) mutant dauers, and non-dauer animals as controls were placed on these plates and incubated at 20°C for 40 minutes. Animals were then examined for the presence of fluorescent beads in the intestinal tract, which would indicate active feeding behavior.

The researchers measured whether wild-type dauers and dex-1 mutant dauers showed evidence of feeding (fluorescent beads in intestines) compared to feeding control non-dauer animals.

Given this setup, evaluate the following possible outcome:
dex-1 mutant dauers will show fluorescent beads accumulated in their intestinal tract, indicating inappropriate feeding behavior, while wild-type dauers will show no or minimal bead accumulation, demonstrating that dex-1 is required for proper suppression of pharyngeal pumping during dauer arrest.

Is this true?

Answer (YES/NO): NO